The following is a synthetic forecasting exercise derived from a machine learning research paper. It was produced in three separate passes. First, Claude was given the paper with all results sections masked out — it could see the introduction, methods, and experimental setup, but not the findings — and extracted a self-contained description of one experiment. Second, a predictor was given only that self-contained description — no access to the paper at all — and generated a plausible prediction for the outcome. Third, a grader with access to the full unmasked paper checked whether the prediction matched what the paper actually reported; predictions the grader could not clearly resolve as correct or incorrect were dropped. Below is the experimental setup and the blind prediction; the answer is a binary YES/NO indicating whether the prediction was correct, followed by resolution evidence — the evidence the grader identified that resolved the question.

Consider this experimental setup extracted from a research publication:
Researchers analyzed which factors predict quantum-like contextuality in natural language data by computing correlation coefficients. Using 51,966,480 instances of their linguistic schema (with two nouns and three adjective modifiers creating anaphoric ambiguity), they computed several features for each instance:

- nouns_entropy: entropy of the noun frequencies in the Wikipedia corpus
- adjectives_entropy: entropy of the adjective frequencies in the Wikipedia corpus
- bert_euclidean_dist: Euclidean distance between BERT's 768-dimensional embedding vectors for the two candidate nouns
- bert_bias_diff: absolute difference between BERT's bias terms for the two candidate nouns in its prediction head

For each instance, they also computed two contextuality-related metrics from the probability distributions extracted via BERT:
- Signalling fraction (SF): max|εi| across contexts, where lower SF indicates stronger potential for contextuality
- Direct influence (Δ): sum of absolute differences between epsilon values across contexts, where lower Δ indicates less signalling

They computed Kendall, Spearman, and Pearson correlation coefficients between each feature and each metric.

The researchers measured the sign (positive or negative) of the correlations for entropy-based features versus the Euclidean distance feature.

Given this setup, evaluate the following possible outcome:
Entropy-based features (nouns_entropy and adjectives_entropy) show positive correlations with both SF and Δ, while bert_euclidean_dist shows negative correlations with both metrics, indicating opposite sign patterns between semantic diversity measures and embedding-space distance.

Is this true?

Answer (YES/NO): NO